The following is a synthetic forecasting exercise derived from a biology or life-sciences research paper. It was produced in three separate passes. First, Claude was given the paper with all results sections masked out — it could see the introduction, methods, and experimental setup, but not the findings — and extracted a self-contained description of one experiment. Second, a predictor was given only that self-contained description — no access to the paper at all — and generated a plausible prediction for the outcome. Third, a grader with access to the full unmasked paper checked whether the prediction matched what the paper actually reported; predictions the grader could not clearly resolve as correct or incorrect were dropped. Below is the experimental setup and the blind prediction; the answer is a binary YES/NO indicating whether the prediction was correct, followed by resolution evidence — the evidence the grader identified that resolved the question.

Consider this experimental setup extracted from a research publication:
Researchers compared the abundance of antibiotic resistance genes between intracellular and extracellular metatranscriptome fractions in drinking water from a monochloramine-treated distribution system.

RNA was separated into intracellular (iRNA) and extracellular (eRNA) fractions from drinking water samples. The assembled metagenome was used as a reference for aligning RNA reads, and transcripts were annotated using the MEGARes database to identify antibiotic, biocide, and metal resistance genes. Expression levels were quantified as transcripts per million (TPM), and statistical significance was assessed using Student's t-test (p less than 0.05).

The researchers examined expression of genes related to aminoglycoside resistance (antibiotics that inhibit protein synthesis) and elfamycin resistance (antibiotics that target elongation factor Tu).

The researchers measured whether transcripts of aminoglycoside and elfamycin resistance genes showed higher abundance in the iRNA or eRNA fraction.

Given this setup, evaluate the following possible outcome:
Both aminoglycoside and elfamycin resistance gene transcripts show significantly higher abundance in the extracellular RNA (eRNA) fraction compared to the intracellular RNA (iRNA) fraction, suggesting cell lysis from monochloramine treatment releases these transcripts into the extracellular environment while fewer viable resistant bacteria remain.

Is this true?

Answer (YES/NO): NO